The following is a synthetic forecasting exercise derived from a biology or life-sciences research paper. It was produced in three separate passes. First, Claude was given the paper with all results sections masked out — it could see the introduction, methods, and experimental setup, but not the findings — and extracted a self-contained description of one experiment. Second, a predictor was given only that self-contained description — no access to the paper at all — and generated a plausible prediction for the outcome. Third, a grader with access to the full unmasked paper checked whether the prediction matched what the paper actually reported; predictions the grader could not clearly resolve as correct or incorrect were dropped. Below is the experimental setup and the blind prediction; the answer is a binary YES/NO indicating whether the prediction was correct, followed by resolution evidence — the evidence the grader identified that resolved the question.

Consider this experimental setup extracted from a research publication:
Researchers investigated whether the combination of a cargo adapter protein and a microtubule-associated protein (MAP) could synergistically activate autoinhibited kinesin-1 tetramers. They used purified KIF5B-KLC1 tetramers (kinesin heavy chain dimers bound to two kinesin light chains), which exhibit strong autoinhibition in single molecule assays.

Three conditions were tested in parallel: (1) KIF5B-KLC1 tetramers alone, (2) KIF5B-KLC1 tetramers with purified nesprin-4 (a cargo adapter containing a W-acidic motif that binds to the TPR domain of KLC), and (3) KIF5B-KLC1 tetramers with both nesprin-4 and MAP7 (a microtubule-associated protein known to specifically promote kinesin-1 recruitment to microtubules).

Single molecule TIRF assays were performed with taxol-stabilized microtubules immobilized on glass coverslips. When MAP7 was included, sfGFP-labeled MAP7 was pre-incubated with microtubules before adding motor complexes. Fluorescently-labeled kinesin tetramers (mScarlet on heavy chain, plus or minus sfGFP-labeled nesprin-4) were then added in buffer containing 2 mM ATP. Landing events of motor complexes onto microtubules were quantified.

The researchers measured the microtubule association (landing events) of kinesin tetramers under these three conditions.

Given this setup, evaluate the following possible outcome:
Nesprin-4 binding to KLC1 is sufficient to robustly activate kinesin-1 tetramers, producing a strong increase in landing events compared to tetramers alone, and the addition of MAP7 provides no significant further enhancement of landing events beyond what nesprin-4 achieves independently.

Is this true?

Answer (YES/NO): NO